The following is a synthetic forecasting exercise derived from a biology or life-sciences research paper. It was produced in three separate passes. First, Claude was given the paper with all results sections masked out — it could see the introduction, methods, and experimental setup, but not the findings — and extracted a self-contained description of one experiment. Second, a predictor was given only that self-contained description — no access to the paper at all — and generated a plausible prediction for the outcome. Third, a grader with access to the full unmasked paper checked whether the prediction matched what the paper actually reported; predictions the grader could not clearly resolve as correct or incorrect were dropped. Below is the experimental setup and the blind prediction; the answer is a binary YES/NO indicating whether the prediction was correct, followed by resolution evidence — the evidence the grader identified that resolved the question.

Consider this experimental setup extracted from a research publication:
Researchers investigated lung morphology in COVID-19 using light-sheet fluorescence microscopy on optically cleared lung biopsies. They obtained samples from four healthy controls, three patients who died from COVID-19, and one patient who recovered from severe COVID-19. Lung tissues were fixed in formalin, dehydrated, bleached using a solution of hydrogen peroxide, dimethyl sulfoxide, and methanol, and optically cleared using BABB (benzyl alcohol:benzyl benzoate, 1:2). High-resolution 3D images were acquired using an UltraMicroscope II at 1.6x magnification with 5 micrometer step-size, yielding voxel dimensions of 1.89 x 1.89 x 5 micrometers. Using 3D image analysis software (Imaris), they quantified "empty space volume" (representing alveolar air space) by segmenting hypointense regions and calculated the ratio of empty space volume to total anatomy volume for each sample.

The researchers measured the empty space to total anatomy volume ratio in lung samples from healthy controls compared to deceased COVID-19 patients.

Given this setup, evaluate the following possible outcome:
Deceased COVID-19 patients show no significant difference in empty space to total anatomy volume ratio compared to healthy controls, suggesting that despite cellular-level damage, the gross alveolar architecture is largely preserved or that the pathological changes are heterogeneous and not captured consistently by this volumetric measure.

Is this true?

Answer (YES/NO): NO